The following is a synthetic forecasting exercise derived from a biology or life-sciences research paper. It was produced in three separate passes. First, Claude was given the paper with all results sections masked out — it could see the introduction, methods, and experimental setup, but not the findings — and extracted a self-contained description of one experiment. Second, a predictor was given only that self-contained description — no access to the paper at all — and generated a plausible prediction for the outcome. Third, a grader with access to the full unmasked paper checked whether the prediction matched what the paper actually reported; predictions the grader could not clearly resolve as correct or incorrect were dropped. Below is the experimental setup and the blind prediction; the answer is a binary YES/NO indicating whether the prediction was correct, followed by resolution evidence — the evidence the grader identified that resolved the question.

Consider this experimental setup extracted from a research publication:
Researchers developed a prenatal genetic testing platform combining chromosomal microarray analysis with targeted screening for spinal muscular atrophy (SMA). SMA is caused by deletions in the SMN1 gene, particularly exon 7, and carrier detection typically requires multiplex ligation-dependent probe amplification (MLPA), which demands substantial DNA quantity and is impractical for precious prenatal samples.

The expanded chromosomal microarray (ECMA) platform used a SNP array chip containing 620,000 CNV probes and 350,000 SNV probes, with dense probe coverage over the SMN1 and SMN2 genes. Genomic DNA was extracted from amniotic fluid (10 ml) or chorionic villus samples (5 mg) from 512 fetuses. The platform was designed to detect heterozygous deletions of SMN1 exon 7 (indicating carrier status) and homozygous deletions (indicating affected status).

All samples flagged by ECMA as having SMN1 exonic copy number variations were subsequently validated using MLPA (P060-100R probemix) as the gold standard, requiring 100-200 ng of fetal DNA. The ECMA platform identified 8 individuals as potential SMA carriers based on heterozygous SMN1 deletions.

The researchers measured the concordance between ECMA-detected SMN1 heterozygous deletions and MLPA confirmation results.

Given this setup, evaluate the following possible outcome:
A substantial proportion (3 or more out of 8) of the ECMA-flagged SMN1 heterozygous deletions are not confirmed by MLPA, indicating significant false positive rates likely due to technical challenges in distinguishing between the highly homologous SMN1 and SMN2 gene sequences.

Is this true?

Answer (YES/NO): NO